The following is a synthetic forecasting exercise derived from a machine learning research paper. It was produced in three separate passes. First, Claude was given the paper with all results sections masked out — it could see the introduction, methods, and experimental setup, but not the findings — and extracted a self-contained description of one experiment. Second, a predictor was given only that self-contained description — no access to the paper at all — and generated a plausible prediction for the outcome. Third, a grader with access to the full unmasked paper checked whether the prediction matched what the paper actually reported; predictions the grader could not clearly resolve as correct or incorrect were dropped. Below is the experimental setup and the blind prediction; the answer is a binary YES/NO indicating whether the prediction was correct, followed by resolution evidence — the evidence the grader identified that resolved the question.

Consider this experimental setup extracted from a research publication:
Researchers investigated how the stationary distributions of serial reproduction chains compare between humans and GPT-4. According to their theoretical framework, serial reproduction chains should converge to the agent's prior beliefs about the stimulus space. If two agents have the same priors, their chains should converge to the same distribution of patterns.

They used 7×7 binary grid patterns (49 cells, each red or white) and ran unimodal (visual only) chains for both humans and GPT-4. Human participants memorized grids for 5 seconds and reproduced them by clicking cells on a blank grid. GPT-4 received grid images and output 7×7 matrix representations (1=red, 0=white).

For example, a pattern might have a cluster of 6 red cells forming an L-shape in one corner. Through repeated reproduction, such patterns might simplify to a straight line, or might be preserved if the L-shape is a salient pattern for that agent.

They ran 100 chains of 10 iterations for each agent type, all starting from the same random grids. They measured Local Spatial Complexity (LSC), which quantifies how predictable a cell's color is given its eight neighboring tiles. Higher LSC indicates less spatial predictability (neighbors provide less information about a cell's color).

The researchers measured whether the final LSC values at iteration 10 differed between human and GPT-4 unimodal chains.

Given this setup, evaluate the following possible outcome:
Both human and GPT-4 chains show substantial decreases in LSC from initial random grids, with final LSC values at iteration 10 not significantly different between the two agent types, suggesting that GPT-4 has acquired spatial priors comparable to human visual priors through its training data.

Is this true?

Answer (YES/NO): NO